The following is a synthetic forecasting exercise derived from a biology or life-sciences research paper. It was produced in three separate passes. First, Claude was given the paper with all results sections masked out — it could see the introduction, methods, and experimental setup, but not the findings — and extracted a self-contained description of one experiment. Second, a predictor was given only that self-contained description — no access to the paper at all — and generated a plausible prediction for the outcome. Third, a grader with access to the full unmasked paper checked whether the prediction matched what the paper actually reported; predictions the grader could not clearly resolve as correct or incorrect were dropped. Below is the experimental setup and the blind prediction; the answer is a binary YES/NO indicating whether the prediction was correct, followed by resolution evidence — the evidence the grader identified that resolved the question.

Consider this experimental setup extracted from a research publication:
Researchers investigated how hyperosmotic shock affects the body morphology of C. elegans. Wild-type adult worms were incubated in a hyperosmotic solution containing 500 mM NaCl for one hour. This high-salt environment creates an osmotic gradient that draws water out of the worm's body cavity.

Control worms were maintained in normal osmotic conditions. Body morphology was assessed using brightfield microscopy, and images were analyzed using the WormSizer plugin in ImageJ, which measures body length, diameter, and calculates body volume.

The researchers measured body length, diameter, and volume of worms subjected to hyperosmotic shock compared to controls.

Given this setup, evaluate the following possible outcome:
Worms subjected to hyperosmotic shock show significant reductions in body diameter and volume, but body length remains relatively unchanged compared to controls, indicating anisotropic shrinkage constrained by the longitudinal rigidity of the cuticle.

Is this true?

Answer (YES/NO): NO